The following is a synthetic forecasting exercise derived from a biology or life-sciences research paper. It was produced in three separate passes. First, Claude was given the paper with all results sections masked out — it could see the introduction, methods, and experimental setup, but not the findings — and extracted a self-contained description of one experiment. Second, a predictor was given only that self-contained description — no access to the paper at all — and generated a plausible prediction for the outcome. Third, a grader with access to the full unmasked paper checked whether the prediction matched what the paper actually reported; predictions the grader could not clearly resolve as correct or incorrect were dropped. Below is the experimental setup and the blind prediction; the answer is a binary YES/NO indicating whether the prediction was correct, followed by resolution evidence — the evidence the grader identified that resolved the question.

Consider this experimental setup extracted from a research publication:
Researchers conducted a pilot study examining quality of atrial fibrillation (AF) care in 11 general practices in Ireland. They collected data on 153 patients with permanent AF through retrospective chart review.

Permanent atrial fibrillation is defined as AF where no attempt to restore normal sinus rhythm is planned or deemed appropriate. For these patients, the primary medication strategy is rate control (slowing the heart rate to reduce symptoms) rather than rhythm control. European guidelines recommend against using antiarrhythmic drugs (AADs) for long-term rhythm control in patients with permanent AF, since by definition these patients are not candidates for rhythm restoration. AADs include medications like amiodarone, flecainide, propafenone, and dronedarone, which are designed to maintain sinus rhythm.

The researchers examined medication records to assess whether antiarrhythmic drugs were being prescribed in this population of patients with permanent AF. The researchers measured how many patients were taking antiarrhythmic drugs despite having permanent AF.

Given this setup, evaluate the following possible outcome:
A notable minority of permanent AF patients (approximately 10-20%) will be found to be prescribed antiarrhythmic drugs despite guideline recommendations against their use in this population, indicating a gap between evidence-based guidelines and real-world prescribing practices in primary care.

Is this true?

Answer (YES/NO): YES